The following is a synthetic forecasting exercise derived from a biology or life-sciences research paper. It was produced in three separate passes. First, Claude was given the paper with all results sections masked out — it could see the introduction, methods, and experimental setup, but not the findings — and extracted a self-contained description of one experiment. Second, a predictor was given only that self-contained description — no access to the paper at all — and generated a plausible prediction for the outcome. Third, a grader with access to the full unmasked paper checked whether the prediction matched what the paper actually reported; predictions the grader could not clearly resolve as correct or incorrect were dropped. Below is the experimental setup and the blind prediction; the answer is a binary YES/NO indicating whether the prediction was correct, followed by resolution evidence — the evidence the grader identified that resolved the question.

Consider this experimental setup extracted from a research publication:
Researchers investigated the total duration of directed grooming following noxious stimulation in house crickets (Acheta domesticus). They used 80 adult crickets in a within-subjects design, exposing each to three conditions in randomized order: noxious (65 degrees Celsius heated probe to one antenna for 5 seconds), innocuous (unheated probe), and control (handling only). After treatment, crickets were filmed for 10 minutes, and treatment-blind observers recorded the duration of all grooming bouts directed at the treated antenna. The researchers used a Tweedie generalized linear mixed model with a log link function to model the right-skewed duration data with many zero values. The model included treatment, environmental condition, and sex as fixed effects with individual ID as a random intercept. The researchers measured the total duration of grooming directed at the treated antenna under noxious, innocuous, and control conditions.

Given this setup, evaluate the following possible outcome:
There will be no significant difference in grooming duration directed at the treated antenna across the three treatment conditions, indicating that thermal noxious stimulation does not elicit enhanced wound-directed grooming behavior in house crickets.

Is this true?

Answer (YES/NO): NO